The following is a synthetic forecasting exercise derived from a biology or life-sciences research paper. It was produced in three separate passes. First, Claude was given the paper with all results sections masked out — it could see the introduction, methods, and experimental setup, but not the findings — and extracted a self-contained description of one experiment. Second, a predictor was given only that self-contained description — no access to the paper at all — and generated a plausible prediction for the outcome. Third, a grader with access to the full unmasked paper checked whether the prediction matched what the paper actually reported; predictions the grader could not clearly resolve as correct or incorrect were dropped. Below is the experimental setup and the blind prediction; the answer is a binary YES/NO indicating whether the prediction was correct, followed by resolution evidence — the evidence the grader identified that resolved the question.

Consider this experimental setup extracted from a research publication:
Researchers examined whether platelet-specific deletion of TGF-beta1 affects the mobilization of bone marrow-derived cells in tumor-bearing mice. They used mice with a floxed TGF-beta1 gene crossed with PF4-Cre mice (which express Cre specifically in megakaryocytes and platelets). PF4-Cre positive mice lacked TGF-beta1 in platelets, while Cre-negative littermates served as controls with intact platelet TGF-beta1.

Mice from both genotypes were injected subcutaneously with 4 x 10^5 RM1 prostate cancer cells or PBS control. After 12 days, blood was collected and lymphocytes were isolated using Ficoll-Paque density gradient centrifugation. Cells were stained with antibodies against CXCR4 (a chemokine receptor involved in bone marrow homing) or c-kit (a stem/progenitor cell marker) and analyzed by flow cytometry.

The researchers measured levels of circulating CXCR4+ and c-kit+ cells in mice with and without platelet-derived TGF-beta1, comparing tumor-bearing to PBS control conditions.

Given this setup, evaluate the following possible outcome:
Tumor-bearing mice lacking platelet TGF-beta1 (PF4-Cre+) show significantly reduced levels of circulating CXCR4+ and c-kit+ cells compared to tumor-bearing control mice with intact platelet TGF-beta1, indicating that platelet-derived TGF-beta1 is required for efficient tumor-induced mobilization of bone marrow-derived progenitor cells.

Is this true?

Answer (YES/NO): YES